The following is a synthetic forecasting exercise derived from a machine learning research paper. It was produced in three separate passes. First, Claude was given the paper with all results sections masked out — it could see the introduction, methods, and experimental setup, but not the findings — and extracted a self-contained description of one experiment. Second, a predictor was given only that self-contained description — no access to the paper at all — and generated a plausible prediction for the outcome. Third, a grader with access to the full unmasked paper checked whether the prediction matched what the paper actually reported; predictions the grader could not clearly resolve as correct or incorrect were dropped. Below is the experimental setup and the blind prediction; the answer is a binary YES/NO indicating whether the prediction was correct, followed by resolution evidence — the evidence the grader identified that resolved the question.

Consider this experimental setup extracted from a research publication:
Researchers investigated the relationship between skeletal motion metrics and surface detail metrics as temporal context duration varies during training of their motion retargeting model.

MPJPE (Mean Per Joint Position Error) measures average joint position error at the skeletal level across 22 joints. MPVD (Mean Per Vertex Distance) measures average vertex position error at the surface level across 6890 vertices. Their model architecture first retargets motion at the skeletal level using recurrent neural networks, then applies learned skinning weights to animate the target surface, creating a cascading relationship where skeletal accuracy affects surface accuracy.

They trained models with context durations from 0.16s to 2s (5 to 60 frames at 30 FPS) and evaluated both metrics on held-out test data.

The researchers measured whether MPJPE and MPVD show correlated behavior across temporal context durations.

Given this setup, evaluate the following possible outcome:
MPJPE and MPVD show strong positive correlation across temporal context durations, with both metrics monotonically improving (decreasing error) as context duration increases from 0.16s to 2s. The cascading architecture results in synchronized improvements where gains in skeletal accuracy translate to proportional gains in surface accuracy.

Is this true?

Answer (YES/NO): NO